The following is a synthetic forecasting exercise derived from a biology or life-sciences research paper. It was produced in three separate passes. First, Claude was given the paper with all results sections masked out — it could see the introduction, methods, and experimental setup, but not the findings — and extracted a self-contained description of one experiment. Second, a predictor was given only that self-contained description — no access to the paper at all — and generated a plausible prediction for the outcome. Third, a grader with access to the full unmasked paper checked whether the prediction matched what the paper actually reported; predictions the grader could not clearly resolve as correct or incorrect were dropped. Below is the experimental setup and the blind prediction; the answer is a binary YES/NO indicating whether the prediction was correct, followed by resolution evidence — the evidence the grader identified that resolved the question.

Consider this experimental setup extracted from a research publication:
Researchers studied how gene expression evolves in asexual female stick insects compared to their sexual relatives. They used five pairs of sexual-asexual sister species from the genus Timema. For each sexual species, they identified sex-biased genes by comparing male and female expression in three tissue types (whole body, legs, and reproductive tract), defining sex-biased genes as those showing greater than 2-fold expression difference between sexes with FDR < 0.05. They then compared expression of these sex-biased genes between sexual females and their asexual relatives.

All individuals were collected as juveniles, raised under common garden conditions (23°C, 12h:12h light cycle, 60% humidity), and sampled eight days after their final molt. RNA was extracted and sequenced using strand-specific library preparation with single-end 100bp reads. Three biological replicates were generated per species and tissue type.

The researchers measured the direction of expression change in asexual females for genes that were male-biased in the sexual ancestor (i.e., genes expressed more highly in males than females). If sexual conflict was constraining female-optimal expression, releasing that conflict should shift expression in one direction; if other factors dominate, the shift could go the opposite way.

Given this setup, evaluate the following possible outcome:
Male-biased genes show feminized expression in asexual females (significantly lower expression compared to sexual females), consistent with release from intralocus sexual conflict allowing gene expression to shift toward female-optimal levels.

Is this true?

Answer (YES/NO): NO